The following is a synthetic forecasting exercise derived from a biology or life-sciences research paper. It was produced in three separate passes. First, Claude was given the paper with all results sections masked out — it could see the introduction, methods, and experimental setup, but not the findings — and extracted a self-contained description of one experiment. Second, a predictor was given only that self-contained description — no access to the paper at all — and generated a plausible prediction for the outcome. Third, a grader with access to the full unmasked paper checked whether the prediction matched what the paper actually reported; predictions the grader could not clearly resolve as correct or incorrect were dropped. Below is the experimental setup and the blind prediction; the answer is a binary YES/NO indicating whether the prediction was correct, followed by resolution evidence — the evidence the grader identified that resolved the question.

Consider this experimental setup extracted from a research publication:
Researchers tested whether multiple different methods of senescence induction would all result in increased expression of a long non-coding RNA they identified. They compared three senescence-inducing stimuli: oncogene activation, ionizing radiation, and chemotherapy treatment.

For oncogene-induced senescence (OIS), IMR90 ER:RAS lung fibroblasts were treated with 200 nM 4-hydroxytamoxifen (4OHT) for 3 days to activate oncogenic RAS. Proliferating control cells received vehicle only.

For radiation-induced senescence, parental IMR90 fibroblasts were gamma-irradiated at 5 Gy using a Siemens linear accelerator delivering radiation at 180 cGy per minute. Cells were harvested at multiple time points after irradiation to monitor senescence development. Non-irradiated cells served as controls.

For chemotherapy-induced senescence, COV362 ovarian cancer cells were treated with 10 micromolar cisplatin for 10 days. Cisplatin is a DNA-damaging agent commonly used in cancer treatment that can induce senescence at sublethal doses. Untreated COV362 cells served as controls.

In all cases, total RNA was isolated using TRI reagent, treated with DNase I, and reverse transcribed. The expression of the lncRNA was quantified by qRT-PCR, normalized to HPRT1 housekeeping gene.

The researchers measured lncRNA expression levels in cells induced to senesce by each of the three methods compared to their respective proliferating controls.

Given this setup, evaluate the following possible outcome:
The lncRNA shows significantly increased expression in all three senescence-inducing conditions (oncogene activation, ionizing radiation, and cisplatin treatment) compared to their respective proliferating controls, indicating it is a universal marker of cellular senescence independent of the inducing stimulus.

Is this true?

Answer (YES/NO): YES